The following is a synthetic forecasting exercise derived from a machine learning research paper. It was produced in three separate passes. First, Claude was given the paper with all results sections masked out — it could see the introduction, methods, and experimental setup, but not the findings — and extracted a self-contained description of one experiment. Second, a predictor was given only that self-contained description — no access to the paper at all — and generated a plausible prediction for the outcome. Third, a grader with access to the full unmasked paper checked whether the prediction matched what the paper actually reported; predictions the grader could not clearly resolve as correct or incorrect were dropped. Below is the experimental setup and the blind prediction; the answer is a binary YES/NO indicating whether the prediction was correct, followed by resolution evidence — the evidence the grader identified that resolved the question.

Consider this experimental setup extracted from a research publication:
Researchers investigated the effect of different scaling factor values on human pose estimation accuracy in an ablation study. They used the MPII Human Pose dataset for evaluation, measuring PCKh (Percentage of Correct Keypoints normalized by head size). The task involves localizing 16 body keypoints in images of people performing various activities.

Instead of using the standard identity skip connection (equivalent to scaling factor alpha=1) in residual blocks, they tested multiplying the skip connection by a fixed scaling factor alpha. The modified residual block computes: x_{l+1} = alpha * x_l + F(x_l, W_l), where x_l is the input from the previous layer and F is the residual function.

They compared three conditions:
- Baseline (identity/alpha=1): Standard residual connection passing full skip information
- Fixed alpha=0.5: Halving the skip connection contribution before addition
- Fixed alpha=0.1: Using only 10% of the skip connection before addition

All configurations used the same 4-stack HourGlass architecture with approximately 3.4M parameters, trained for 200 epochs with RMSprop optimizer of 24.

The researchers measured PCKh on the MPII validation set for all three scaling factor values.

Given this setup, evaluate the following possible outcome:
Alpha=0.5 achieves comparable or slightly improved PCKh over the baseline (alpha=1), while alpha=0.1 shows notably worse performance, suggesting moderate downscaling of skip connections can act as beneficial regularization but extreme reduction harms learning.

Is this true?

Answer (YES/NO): NO